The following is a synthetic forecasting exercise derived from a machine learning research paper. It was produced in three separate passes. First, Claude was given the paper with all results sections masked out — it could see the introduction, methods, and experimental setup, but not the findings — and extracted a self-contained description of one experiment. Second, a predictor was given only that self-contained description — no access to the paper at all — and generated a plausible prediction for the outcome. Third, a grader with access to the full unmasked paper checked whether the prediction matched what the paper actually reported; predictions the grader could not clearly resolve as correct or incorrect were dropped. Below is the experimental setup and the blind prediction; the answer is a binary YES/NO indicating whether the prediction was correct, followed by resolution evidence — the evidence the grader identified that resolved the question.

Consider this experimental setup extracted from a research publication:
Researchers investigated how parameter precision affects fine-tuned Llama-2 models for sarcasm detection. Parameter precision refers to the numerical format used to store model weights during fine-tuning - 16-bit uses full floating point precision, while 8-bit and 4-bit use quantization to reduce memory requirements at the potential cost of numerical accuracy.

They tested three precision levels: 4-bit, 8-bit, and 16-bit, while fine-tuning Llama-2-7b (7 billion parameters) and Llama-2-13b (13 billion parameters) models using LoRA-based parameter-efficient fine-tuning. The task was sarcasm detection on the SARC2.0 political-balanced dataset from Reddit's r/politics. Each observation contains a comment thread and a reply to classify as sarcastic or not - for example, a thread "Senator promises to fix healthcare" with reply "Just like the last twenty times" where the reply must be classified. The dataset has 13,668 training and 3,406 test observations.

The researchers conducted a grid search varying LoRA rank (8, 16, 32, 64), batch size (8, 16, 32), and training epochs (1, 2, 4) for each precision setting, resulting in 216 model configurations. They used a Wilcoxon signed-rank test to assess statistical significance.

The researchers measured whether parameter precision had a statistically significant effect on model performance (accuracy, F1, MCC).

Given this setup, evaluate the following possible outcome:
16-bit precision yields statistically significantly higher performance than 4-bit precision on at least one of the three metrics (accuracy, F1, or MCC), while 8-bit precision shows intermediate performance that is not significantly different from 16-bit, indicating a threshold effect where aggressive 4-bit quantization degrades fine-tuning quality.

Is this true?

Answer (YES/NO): NO